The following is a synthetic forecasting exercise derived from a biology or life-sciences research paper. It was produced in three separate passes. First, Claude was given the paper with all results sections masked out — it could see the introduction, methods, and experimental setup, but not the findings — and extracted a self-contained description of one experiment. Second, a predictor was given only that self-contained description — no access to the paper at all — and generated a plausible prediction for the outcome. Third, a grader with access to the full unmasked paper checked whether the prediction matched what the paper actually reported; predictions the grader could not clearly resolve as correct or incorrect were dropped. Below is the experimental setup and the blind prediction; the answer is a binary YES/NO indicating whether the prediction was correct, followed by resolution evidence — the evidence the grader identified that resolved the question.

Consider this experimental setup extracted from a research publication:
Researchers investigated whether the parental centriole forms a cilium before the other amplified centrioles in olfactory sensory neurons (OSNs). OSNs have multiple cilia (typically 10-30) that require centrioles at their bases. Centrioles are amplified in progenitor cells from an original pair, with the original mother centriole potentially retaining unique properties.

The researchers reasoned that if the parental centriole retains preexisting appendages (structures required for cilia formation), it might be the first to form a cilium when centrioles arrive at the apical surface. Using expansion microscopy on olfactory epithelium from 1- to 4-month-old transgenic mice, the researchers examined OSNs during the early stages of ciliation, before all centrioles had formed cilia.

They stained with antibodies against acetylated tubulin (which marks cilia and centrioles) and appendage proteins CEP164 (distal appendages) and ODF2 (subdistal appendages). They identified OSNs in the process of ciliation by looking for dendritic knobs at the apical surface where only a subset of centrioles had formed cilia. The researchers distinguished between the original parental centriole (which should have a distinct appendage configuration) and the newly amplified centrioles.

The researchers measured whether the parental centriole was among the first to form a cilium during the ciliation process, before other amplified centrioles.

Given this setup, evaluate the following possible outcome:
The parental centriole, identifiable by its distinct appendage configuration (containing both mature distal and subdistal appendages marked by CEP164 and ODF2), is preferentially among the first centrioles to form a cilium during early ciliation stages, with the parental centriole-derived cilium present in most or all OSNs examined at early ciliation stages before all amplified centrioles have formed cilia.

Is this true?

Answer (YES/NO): YES